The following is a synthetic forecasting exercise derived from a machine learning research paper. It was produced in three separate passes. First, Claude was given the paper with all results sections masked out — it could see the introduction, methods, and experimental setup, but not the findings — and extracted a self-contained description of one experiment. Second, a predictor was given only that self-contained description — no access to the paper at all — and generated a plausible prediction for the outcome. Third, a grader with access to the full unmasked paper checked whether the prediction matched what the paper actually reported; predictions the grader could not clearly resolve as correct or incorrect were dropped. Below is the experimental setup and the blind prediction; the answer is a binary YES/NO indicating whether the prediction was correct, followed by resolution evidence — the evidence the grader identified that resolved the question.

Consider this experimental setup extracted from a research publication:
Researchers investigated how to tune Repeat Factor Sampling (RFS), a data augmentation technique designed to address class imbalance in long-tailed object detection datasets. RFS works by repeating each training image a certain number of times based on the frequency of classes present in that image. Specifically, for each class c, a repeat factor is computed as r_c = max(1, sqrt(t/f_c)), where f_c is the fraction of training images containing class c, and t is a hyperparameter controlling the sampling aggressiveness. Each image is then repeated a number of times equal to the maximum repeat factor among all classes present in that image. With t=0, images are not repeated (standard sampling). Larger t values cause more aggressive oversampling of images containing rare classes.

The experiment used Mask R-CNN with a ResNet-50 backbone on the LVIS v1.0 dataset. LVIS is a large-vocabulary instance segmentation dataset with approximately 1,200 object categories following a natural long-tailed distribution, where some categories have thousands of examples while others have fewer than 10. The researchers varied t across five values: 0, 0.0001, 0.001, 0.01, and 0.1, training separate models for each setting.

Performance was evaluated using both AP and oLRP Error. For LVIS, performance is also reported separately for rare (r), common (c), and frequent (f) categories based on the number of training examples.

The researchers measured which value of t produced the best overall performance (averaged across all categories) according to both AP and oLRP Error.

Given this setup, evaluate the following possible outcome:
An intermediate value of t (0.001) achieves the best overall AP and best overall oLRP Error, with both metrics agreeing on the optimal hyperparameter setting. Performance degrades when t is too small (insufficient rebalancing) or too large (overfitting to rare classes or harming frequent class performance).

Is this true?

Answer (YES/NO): NO